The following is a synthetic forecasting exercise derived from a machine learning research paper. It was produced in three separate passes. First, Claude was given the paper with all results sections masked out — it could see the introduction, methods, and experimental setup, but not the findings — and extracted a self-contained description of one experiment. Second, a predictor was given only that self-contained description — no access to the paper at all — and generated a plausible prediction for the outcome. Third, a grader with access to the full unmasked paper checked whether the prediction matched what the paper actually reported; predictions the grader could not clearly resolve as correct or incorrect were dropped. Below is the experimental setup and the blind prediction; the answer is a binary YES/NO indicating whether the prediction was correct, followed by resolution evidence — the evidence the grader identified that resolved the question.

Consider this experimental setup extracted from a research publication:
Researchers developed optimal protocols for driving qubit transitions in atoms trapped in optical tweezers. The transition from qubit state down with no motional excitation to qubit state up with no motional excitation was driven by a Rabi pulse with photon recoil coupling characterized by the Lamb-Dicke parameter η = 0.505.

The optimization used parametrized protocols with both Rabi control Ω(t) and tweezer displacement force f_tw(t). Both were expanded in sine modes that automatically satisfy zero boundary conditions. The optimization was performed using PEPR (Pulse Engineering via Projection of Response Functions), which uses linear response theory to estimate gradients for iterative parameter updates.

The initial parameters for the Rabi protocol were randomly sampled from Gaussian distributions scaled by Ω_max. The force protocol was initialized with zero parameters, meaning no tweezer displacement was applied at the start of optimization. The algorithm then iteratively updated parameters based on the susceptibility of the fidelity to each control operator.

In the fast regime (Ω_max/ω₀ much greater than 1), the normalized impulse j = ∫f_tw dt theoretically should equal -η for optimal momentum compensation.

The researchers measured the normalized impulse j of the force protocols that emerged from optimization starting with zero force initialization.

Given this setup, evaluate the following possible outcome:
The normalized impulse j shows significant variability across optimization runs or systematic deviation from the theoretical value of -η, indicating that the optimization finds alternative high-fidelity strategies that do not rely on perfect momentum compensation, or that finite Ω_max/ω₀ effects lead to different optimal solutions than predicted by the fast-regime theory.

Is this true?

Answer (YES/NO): NO